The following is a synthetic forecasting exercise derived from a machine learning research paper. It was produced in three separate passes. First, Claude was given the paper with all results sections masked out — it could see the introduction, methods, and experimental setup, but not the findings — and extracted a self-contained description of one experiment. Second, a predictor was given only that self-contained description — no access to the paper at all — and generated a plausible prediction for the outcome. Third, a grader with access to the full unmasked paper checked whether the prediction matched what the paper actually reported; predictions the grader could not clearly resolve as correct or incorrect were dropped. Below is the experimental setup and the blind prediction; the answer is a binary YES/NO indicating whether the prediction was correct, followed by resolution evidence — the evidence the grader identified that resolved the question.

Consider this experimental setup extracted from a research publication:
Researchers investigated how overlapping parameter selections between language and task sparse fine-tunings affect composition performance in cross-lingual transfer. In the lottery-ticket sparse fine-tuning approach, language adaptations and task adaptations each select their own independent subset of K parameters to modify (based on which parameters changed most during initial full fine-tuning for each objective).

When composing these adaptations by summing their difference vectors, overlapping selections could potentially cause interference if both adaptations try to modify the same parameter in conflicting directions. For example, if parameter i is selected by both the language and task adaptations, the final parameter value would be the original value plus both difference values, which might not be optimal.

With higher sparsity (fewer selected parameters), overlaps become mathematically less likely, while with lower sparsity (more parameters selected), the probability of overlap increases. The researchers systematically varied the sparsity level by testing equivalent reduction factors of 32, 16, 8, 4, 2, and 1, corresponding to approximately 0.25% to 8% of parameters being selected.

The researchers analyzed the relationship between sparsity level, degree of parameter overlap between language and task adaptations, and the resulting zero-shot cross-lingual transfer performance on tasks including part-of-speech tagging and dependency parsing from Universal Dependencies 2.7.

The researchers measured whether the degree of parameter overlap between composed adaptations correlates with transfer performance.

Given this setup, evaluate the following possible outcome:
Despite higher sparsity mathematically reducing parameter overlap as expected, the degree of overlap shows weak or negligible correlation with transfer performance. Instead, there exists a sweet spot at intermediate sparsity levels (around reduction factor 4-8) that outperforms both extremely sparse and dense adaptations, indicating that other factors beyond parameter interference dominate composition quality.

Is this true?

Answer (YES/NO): NO